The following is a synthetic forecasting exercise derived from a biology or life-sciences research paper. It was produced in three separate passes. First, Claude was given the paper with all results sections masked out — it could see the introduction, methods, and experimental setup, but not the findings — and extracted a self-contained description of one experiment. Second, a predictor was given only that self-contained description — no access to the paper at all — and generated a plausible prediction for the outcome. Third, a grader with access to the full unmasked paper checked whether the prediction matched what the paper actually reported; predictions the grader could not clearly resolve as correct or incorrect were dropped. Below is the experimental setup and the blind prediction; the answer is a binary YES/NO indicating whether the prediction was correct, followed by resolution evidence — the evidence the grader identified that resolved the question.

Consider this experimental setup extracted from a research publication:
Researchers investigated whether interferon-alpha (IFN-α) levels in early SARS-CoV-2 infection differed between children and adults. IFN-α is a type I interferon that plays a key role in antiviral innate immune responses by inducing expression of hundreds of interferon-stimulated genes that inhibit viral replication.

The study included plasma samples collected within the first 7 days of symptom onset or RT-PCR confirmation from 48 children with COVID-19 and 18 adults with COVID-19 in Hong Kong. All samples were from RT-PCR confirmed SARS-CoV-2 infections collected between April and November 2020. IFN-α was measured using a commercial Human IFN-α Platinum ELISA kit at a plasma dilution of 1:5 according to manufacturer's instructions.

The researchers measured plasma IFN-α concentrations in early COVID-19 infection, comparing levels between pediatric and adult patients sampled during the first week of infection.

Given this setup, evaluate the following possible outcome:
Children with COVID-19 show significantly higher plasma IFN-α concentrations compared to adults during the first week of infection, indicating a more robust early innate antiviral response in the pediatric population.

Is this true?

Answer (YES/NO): NO